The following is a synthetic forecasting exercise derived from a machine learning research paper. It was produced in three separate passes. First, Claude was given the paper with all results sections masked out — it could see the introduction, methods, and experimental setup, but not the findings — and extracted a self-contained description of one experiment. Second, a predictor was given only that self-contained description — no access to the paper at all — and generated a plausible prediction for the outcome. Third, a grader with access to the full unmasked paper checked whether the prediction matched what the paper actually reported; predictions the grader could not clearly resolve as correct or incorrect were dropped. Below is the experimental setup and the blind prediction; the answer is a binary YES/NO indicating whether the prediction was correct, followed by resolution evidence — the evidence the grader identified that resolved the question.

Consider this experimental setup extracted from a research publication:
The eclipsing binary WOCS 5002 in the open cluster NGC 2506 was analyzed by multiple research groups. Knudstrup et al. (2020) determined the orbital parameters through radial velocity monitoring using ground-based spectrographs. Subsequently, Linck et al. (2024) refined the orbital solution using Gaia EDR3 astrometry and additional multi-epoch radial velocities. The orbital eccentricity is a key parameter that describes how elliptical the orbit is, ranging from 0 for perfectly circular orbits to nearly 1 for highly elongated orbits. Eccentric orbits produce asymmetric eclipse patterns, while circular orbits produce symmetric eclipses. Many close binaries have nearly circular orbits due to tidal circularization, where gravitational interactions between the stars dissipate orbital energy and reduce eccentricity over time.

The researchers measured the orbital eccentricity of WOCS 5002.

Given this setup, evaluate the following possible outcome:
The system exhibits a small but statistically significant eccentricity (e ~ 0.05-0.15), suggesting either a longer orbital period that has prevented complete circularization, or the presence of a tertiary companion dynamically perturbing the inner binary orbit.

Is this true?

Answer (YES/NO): NO